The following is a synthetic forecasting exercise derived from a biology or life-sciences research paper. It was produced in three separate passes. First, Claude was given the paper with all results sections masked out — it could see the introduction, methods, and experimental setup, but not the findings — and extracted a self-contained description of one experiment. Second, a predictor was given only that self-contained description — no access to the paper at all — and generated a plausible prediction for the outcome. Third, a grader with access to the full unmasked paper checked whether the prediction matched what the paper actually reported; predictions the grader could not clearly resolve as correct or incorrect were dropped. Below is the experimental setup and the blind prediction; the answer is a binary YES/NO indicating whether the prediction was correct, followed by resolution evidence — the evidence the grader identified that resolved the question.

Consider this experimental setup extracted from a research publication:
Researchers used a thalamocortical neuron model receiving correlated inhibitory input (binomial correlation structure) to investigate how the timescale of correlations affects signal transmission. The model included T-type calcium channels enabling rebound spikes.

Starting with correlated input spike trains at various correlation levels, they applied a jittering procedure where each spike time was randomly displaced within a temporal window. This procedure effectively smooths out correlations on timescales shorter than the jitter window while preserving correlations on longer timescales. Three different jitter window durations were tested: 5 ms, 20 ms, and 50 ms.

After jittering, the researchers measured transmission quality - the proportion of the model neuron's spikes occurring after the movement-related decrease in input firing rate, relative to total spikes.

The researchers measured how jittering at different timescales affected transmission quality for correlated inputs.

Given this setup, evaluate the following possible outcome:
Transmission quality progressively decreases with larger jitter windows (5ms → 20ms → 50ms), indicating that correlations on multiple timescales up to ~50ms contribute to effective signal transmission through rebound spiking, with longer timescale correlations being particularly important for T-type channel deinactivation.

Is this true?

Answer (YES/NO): NO